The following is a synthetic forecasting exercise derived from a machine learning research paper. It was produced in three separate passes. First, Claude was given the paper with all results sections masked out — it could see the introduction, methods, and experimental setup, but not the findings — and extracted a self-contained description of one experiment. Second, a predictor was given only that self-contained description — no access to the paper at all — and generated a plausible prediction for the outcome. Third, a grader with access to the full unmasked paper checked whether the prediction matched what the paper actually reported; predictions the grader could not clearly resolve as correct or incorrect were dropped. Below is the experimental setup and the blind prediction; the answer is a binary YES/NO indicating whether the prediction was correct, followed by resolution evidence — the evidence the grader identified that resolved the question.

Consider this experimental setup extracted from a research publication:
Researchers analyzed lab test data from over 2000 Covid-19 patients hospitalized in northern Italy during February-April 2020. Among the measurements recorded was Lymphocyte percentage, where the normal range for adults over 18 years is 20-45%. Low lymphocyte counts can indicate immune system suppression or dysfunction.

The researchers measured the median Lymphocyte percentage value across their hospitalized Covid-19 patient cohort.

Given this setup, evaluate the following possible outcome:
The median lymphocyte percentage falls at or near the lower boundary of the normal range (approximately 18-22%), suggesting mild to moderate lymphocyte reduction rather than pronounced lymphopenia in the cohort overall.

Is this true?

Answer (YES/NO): NO